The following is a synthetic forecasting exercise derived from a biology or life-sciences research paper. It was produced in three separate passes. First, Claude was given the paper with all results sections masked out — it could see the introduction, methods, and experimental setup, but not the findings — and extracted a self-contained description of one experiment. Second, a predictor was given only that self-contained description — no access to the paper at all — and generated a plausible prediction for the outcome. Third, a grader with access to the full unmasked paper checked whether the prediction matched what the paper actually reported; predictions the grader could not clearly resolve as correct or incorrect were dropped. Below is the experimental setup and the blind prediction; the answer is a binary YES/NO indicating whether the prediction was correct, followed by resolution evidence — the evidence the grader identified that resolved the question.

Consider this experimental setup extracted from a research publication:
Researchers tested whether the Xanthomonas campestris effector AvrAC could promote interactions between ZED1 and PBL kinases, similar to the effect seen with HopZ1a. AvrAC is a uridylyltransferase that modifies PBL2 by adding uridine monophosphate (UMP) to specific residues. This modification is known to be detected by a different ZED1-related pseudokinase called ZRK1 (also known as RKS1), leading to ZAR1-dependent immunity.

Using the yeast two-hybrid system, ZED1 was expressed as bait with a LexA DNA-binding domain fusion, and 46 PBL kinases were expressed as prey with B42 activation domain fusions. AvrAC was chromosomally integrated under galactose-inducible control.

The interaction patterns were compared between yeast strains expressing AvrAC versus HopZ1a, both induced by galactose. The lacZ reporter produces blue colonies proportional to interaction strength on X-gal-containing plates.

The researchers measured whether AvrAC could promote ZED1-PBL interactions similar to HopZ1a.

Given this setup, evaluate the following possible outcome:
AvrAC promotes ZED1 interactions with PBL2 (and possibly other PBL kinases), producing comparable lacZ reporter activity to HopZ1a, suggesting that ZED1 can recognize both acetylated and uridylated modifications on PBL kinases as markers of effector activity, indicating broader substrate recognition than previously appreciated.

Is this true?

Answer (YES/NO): NO